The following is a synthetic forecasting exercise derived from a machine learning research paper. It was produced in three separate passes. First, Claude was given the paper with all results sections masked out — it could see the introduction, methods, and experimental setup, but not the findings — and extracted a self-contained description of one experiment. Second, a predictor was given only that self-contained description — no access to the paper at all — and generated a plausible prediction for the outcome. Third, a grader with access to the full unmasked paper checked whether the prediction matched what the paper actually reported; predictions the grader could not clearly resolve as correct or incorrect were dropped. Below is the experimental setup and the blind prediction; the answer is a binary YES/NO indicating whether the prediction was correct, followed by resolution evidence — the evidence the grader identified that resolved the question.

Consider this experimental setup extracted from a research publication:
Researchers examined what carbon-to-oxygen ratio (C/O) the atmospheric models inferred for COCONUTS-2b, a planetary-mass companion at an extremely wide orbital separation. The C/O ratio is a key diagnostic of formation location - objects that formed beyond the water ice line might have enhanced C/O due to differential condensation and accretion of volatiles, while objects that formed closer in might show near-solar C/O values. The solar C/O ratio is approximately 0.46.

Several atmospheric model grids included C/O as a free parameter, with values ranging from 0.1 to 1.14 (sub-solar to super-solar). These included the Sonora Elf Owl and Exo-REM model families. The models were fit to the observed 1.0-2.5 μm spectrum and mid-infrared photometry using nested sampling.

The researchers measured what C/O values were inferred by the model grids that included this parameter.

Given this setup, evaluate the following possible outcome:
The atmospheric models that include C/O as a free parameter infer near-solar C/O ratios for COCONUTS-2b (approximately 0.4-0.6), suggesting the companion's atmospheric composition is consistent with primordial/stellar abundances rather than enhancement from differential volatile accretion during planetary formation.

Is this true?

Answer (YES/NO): YES